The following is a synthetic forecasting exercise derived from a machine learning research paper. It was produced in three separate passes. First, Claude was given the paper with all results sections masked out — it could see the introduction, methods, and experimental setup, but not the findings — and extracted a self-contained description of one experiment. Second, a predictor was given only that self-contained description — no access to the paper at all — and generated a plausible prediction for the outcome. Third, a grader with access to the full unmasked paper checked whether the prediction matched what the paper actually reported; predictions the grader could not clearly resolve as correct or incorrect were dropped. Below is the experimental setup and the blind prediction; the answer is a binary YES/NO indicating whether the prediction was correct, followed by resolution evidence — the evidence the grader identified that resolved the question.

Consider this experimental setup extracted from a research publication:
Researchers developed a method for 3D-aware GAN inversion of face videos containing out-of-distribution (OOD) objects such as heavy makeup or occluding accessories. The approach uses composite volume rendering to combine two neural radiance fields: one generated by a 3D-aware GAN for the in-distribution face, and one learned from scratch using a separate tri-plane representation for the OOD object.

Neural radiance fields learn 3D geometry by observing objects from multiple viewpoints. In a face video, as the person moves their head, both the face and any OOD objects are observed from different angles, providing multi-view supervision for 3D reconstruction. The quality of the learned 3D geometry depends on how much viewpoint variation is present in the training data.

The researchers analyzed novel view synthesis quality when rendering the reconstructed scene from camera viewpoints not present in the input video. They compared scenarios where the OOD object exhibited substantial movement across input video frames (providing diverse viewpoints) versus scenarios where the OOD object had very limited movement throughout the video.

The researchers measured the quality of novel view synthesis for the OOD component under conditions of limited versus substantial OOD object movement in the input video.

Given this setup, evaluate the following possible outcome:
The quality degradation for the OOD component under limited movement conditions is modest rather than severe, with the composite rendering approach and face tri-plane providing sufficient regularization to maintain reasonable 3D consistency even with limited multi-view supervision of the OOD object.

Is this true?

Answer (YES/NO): NO